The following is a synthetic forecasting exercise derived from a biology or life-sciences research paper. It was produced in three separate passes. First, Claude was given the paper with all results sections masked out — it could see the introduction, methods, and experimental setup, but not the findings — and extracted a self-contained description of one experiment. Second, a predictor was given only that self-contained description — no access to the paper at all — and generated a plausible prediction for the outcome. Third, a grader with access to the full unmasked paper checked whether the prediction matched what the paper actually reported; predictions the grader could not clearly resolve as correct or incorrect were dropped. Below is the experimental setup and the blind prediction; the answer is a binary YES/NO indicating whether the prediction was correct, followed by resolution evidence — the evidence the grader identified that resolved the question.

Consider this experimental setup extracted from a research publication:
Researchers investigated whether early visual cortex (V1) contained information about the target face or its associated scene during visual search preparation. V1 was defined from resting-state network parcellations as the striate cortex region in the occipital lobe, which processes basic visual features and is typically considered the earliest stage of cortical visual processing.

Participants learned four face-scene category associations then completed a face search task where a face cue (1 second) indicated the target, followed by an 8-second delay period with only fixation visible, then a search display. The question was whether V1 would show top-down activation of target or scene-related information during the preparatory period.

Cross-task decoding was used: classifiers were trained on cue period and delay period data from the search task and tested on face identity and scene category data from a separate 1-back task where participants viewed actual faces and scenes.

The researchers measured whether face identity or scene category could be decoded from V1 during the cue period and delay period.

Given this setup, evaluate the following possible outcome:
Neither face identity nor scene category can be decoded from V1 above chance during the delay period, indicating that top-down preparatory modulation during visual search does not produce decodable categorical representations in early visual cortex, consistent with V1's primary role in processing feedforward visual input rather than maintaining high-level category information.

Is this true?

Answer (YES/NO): YES